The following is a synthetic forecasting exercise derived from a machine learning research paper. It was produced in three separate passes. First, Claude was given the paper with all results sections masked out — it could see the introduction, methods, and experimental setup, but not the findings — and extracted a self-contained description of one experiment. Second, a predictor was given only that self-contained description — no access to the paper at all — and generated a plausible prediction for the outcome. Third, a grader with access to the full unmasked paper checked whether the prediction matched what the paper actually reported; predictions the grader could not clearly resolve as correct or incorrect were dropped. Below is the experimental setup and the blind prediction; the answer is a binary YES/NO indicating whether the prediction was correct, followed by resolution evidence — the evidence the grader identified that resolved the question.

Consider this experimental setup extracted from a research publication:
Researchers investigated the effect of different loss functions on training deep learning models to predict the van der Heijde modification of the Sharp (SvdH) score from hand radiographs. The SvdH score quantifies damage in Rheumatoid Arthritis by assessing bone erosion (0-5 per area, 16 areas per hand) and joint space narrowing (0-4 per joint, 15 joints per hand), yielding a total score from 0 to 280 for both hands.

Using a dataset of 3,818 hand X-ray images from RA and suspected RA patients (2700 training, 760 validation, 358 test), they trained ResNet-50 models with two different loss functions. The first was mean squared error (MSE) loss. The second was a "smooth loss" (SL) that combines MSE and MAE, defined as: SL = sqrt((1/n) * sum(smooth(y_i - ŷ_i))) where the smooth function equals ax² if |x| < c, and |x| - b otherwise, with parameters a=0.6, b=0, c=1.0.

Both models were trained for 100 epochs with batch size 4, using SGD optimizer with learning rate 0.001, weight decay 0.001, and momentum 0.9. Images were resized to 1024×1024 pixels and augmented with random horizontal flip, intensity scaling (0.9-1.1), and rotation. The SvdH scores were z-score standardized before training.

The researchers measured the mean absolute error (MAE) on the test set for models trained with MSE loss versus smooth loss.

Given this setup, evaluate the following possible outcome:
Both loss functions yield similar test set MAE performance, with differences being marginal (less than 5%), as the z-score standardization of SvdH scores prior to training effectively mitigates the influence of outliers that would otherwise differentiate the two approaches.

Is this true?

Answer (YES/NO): NO